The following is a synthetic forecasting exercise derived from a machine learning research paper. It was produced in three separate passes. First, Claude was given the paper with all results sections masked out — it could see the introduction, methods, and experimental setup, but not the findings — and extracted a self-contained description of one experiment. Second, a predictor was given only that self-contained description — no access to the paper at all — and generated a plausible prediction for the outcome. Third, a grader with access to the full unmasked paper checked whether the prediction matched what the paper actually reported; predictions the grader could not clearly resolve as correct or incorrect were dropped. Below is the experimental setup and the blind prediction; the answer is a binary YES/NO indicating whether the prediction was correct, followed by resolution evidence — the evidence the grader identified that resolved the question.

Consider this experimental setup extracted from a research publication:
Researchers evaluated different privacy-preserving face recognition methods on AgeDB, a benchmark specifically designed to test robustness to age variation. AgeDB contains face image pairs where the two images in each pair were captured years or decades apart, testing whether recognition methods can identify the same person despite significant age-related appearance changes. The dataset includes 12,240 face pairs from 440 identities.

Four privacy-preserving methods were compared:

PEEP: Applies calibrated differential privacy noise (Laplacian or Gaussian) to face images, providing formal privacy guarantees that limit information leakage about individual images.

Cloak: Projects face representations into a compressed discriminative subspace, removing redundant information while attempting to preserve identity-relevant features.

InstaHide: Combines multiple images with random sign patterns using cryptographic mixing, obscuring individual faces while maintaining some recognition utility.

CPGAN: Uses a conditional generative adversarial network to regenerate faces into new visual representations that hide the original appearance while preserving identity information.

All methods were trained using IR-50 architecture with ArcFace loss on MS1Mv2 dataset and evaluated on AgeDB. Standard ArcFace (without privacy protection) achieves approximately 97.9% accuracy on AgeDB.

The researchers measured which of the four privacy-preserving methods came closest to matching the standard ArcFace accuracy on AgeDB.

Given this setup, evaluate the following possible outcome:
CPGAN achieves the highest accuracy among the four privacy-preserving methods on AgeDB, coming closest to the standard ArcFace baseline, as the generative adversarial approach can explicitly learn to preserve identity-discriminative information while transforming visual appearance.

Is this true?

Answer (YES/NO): YES